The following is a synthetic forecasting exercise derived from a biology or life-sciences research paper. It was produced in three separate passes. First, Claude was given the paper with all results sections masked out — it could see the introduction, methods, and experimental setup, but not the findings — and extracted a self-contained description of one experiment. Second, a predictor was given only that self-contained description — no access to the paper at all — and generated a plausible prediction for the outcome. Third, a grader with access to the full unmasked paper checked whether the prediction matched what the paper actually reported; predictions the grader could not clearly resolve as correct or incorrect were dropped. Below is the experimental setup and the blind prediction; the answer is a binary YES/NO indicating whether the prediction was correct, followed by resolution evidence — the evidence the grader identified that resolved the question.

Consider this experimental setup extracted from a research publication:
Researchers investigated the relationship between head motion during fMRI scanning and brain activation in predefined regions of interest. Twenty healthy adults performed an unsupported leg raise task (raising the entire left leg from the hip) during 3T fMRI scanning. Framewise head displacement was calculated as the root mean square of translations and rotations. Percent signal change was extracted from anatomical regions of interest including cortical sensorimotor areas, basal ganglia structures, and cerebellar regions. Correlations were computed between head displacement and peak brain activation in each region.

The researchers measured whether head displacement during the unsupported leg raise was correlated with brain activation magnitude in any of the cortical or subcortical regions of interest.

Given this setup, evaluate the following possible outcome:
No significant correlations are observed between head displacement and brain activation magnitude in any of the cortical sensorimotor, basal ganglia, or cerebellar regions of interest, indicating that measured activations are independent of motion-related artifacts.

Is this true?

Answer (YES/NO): YES